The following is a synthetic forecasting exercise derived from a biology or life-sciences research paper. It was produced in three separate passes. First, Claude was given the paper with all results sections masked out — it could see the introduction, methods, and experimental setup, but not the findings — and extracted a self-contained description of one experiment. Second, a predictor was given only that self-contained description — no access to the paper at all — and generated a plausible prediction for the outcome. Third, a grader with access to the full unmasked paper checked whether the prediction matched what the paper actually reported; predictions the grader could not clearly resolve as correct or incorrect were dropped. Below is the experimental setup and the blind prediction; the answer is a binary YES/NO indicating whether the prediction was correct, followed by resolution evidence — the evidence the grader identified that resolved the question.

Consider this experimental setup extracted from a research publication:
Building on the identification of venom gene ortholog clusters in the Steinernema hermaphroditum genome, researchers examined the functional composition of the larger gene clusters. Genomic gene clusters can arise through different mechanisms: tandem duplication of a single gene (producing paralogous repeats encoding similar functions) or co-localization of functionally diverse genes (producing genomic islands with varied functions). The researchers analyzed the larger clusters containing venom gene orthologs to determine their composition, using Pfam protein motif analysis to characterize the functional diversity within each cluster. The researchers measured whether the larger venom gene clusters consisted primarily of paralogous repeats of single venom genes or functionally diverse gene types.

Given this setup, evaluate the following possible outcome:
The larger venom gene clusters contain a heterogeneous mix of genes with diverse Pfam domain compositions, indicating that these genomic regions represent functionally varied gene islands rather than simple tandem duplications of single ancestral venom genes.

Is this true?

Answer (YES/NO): YES